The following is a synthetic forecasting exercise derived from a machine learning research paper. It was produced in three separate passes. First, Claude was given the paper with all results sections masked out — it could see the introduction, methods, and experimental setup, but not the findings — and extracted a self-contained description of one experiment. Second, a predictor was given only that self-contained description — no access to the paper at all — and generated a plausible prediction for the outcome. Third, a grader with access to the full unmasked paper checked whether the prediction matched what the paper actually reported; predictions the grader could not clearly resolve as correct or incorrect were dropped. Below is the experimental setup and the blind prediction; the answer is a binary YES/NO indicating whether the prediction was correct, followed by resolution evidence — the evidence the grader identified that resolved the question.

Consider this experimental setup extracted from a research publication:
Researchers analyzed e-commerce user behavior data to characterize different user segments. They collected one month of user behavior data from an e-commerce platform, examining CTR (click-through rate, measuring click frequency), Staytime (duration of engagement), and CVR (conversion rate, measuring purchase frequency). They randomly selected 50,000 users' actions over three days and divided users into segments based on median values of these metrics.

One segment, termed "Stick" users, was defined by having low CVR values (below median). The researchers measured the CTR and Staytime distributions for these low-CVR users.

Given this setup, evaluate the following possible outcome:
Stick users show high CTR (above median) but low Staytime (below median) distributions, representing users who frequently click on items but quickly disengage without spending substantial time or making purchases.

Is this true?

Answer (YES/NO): NO